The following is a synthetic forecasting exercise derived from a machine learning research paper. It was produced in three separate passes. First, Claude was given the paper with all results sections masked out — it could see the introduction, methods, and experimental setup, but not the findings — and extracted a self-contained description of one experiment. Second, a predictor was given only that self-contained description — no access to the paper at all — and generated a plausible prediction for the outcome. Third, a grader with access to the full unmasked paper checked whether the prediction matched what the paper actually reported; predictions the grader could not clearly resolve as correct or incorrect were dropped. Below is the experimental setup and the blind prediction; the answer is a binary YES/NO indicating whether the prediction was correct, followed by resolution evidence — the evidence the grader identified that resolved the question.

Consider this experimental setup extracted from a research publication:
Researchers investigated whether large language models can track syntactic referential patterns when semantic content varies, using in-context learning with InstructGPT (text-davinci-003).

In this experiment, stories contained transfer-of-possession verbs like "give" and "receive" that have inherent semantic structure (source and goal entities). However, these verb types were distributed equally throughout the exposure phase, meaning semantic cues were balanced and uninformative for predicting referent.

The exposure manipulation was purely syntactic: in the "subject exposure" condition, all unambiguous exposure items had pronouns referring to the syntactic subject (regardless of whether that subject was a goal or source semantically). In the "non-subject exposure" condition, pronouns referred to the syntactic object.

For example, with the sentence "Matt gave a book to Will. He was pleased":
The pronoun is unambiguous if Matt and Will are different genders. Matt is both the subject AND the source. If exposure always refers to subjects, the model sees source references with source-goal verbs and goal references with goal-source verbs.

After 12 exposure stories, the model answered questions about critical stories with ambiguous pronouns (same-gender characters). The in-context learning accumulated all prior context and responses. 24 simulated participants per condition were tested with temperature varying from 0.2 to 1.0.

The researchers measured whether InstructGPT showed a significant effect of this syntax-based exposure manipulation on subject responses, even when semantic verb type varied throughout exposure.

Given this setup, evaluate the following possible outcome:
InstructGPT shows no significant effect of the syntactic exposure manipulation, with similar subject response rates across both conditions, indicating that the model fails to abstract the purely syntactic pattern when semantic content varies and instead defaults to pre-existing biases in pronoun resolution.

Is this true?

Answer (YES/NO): NO